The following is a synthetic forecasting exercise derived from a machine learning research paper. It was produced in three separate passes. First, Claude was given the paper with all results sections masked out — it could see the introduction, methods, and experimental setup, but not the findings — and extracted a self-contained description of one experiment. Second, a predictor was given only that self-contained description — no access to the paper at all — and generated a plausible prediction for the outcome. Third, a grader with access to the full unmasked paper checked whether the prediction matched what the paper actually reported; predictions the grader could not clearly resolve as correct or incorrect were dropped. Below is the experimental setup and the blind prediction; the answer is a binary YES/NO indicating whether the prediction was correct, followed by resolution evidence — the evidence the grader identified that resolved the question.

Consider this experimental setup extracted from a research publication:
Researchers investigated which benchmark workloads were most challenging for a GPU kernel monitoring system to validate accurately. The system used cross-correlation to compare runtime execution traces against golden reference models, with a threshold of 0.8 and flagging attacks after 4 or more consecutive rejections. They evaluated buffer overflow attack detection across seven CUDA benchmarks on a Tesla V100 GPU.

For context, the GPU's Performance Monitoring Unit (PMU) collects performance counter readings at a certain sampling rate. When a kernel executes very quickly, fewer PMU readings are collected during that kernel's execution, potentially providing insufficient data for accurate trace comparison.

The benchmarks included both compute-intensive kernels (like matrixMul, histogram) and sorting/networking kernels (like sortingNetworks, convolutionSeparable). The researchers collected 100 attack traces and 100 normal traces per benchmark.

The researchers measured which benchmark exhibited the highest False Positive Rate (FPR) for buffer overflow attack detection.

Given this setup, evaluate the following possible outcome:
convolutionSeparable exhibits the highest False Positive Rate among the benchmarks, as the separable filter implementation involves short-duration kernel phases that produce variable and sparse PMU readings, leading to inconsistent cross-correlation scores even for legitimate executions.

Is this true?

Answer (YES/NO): NO